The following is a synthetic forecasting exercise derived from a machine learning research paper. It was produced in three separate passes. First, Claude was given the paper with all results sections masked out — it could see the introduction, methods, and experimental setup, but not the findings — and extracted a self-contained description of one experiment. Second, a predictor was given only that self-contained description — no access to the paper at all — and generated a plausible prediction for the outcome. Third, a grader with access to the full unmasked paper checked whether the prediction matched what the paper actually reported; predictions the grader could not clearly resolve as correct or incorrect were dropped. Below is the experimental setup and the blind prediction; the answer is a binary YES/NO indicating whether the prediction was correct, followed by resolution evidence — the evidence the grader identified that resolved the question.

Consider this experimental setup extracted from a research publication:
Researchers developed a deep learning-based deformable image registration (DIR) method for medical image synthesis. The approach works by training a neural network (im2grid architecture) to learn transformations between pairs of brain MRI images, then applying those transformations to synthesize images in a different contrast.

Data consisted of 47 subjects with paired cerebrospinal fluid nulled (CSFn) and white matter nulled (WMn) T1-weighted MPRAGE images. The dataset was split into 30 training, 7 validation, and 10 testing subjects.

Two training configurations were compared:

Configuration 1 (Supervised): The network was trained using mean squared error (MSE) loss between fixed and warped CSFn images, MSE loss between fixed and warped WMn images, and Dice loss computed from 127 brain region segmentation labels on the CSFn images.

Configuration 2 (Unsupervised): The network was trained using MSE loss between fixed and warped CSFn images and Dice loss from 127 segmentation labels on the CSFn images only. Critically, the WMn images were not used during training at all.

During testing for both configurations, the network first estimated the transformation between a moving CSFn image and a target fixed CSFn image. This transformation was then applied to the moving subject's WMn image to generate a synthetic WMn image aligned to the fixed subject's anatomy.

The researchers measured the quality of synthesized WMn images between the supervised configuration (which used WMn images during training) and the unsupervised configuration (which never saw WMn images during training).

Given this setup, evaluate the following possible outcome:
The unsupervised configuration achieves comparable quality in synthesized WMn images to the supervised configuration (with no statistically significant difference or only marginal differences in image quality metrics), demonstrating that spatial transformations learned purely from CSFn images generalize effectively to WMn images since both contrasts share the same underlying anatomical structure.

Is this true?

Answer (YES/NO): NO